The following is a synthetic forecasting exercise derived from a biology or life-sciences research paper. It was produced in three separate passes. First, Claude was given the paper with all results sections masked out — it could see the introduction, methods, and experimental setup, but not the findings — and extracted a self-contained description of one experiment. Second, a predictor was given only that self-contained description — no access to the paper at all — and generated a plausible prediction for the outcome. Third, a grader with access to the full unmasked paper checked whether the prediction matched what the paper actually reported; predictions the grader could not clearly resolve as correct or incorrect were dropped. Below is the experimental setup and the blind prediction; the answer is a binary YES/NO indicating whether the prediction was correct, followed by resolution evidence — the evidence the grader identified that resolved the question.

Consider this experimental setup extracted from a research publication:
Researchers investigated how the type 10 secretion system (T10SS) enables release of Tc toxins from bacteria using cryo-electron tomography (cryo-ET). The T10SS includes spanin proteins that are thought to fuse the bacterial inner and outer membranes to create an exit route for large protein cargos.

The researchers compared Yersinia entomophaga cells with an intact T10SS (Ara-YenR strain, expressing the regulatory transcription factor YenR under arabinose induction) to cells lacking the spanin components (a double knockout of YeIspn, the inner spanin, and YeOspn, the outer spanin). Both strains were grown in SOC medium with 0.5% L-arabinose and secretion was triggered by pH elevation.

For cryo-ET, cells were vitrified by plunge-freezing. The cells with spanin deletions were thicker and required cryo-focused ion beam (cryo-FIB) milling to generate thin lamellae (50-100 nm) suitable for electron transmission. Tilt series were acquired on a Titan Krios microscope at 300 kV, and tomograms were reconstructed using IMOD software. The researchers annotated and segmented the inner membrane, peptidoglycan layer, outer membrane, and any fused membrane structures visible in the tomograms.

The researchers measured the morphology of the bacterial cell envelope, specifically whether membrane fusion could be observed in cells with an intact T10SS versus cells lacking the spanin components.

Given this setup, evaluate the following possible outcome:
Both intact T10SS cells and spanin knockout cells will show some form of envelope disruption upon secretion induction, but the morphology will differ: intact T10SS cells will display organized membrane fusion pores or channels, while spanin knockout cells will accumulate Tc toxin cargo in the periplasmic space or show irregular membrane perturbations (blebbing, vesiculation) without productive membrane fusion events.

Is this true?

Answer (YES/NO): NO